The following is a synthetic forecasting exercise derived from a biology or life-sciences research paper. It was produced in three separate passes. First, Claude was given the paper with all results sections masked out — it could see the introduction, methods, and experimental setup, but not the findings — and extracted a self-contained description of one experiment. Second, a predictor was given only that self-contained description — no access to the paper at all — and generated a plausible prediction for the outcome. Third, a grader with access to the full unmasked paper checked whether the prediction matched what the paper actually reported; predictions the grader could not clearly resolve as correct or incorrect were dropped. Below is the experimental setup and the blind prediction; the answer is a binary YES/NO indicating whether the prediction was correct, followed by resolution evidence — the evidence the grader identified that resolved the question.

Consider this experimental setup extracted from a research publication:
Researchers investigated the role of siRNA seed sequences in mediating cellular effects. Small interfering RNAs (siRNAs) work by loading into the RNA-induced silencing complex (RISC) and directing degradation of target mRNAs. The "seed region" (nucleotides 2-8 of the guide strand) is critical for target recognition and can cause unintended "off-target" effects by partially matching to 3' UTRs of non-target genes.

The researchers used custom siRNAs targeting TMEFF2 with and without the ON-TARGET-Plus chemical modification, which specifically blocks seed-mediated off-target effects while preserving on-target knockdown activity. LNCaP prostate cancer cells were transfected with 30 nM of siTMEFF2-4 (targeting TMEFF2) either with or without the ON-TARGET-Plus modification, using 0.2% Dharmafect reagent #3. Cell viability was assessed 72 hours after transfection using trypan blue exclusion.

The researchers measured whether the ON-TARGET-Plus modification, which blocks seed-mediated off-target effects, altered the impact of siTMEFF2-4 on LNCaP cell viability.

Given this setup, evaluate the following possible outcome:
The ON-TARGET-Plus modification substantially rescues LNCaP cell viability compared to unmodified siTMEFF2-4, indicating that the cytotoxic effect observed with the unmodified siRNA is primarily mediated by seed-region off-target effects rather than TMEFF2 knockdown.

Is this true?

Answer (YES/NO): YES